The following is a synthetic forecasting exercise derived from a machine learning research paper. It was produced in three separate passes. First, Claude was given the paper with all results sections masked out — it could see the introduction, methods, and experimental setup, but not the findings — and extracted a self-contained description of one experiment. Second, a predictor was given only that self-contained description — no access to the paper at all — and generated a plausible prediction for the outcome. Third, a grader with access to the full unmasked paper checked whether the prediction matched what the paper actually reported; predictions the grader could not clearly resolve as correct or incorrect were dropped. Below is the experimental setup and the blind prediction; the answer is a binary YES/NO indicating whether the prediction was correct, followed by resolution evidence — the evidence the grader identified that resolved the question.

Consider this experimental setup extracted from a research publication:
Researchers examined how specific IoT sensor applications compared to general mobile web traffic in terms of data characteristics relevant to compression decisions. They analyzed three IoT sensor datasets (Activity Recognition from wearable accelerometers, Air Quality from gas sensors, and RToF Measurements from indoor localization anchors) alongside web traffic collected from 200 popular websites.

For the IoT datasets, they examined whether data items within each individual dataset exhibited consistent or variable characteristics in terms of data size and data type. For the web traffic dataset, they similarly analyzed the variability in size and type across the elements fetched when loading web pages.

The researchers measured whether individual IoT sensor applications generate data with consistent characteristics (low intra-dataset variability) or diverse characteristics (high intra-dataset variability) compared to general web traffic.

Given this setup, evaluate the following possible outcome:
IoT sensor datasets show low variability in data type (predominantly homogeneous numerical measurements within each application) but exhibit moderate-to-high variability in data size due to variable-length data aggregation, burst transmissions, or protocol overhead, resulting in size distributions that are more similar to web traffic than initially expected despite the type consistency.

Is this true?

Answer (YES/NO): NO